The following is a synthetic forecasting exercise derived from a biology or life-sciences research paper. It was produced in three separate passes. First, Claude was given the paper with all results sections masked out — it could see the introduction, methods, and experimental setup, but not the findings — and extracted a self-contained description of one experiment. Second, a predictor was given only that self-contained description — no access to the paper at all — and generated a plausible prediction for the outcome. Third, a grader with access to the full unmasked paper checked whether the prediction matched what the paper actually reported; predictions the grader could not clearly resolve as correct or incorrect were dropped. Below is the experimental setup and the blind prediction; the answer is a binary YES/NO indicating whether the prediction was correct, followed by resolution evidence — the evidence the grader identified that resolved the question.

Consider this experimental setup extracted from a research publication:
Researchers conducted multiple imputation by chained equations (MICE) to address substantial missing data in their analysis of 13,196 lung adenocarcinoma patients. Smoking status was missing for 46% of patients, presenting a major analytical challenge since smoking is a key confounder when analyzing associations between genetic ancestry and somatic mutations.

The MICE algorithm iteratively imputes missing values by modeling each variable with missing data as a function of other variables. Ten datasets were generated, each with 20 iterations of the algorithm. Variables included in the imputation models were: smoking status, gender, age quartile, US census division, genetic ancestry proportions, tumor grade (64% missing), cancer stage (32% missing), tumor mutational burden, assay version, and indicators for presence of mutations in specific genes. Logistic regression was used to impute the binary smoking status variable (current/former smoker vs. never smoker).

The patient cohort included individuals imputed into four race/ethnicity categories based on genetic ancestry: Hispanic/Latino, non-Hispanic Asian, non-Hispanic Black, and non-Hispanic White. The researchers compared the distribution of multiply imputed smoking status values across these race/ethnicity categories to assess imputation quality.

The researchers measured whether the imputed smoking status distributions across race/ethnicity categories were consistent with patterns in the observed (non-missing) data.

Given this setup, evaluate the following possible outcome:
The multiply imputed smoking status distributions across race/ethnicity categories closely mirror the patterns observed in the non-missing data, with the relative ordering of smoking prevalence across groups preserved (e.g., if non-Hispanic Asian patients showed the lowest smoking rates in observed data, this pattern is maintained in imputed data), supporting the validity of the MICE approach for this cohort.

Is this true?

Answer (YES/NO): NO